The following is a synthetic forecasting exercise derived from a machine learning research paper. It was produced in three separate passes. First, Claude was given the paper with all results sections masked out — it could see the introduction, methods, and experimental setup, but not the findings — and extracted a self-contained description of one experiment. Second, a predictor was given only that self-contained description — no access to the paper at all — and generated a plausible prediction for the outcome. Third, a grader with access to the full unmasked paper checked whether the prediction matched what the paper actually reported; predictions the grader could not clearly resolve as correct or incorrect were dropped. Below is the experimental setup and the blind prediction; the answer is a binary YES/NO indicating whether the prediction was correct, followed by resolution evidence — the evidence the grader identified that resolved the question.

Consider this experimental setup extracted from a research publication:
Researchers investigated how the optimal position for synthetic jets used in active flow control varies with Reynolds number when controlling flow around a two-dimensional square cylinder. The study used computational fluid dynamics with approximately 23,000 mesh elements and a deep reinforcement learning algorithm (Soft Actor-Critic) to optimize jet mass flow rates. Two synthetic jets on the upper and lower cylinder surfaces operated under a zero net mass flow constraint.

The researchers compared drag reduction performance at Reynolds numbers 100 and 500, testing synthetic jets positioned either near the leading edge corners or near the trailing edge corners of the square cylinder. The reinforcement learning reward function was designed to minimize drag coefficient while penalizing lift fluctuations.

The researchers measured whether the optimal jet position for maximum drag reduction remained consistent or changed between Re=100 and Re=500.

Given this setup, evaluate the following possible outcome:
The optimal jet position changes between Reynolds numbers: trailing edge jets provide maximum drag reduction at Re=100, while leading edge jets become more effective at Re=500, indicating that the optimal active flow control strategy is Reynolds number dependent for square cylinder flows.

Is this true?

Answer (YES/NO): YES